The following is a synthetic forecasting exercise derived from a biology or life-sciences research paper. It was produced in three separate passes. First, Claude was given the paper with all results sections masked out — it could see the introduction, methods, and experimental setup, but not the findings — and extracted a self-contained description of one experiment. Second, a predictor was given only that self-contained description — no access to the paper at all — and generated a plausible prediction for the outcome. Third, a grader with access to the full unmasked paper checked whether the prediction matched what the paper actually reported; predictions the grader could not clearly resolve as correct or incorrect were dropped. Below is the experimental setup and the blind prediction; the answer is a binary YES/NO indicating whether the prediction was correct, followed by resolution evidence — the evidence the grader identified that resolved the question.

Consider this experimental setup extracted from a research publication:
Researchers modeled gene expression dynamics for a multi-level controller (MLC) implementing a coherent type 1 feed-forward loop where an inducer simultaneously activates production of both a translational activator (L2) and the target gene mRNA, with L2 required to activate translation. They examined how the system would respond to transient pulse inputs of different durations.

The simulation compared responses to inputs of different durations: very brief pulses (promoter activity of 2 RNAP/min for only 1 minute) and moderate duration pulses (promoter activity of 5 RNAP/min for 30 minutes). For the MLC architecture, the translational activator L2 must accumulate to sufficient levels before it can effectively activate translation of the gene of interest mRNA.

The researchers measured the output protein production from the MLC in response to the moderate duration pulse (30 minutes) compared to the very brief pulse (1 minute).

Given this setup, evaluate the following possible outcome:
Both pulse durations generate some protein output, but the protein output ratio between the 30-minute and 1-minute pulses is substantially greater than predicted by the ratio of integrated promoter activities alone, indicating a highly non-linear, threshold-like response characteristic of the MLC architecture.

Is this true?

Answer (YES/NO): NO